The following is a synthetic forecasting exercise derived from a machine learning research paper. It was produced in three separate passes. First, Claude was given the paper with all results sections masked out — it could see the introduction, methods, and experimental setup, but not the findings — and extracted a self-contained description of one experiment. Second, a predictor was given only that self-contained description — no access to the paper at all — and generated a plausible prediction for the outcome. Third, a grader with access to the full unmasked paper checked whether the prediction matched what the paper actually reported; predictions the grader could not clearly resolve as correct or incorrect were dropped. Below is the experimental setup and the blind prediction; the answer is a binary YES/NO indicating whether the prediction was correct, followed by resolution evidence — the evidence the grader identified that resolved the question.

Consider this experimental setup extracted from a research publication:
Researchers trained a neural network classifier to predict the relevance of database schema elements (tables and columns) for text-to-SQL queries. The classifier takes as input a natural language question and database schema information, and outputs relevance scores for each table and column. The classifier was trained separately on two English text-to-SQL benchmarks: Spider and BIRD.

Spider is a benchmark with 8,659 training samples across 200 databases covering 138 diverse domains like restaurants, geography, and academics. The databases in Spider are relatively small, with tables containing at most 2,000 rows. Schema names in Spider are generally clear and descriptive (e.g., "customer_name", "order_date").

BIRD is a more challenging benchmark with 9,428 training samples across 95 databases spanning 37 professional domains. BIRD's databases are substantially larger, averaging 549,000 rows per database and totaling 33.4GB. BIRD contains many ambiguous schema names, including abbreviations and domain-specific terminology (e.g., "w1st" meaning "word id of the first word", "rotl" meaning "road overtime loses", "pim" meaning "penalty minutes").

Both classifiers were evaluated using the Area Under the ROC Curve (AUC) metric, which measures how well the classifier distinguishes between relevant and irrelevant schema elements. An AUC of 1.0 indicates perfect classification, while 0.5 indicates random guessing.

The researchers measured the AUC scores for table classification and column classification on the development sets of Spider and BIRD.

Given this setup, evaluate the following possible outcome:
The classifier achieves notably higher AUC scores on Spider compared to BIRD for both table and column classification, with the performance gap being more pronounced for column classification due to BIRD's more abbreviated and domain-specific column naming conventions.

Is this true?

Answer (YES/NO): YES